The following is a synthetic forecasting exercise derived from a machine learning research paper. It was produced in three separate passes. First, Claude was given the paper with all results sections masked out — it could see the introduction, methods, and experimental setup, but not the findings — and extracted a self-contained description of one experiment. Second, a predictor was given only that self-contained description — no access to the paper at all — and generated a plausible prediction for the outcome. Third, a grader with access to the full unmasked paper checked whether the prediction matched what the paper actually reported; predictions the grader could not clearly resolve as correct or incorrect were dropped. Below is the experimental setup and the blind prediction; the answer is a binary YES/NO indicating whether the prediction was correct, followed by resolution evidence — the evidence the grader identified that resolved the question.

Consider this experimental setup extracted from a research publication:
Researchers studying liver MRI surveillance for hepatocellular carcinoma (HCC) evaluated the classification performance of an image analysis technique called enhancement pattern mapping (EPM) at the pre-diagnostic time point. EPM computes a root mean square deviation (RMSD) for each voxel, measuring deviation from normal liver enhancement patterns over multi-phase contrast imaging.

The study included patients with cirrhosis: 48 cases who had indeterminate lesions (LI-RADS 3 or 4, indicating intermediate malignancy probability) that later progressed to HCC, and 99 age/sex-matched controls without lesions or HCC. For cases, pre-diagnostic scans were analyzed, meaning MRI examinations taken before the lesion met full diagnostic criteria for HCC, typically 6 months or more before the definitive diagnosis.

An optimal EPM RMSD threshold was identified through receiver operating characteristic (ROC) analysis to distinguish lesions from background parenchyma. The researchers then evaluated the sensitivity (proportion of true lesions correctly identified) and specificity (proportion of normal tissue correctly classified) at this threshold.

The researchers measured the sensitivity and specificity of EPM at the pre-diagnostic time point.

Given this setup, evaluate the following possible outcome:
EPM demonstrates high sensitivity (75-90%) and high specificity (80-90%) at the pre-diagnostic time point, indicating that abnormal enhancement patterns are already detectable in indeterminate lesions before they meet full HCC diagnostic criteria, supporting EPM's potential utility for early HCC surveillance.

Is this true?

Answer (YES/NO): NO